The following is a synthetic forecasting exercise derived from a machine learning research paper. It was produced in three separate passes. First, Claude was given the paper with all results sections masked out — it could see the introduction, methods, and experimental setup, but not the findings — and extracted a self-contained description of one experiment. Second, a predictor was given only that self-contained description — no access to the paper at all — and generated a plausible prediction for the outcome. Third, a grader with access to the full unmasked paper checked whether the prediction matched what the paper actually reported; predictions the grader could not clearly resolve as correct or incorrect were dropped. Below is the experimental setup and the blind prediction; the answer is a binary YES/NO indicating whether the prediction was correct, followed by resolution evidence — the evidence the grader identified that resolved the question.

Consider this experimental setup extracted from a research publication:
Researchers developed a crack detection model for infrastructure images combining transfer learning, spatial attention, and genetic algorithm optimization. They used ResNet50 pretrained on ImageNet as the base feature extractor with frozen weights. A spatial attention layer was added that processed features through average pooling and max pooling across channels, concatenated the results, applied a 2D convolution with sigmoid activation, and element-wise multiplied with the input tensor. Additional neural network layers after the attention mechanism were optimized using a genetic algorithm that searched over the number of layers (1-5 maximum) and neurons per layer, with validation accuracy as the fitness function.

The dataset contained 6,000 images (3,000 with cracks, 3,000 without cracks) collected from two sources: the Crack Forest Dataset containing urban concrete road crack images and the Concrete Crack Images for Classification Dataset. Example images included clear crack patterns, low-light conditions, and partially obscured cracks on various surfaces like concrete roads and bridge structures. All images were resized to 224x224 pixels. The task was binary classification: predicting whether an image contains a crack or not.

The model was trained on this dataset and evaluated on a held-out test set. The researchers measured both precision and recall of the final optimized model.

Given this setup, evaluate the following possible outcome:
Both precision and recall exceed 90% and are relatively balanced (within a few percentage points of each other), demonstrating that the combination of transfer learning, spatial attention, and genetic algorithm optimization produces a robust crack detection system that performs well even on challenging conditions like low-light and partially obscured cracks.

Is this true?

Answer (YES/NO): YES